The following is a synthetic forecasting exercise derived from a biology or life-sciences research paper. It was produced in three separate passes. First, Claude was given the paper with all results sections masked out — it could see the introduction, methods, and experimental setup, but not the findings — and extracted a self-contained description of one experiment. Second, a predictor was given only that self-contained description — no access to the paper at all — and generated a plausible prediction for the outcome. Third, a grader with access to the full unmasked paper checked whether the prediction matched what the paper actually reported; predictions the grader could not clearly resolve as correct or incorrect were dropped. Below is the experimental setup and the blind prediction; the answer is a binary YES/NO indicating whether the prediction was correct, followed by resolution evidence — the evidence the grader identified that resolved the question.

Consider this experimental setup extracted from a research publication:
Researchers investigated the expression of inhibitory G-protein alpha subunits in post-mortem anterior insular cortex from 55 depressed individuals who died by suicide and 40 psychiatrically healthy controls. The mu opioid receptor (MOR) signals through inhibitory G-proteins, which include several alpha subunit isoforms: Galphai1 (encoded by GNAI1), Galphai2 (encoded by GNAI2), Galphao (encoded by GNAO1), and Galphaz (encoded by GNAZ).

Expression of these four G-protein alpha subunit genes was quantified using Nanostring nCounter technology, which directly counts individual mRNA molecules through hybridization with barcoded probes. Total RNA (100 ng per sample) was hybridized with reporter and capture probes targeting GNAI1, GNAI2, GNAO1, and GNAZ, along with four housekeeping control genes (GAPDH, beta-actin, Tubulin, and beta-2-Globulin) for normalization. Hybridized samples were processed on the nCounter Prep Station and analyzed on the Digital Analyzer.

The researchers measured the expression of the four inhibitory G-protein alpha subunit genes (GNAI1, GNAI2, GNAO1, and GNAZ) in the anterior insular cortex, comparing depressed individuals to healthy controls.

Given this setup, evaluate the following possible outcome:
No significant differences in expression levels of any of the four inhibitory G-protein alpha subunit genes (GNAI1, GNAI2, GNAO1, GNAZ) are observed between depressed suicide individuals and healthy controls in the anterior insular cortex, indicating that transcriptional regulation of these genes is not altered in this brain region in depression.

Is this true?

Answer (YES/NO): NO